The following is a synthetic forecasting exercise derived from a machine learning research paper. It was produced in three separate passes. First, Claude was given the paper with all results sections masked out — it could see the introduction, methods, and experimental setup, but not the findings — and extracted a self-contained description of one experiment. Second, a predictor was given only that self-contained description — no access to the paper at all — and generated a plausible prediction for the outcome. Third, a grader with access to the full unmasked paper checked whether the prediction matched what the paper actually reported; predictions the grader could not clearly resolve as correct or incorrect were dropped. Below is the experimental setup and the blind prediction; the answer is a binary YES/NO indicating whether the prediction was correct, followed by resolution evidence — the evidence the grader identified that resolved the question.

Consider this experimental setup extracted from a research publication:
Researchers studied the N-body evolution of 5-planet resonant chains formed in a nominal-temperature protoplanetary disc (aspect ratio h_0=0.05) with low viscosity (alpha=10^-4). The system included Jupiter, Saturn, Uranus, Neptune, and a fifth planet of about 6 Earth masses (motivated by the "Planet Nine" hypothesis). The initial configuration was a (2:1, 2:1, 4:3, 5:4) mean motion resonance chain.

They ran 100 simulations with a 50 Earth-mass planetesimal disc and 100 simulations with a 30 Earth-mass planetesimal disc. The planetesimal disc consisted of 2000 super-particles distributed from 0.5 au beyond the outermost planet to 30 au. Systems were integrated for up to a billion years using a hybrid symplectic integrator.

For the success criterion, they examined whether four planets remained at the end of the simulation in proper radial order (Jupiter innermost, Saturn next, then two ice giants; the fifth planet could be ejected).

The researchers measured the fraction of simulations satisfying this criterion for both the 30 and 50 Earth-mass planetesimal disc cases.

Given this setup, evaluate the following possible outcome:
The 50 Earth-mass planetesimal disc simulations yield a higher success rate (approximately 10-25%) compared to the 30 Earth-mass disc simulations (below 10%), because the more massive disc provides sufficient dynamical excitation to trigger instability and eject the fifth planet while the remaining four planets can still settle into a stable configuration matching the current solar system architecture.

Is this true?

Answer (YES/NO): NO